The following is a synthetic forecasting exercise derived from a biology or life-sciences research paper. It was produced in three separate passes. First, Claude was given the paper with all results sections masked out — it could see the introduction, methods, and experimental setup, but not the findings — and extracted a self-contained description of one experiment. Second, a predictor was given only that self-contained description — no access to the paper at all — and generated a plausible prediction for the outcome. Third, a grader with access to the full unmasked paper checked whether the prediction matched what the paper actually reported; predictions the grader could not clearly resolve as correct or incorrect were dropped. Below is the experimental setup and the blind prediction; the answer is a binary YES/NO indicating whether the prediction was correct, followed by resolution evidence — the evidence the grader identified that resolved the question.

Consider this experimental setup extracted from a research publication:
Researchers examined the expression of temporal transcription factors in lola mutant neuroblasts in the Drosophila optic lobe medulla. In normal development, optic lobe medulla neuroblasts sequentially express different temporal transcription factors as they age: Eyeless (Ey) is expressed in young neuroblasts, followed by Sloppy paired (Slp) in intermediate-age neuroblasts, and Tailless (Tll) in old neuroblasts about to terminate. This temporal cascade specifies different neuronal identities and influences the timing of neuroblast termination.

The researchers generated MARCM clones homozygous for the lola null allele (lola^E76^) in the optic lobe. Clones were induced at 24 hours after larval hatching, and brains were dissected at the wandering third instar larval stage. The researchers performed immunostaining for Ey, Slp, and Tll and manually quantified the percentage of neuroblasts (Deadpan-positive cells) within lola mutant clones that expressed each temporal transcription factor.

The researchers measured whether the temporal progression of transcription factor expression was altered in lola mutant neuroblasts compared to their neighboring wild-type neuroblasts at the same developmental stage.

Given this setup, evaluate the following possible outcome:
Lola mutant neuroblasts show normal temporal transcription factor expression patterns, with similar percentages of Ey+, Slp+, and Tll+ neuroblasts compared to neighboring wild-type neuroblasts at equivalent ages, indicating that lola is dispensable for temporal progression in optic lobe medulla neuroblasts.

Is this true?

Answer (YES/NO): NO